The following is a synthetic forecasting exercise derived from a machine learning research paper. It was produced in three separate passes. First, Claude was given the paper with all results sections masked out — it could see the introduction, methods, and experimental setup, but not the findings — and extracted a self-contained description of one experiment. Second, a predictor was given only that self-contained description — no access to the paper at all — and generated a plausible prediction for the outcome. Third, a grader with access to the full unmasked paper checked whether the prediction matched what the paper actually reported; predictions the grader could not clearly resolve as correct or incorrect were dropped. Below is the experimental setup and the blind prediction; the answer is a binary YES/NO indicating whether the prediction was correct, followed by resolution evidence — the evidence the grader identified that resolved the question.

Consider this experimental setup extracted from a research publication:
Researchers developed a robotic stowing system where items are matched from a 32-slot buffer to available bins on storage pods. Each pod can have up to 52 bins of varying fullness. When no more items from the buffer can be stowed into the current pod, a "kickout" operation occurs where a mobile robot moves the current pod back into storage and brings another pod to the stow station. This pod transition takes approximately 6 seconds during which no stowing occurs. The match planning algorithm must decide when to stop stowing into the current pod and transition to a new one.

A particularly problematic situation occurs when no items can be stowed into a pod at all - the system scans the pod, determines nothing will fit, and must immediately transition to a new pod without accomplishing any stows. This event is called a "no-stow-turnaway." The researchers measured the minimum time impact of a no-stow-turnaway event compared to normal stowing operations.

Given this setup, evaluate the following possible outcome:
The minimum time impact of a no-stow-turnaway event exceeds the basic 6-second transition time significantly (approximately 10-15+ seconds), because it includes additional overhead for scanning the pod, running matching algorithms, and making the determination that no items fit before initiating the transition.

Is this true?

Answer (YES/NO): YES